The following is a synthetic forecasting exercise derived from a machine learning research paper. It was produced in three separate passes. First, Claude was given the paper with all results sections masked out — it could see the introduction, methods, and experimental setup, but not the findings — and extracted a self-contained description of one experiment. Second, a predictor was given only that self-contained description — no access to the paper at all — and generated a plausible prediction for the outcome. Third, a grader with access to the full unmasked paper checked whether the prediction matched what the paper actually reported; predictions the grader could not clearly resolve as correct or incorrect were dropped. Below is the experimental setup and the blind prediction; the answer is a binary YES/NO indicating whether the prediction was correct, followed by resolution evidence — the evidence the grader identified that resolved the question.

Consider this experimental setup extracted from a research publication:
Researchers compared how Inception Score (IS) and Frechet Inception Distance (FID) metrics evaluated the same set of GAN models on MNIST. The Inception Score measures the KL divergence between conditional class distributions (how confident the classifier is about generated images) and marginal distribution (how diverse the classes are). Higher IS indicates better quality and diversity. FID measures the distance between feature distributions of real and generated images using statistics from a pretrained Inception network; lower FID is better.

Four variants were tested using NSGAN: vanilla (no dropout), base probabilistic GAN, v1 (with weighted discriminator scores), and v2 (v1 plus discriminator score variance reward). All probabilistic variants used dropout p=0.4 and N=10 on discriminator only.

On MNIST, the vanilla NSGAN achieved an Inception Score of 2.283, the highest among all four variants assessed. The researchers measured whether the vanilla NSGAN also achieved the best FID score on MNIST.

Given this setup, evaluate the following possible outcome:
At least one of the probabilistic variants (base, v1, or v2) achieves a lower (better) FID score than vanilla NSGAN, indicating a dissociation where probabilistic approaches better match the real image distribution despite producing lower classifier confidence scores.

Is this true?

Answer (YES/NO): YES